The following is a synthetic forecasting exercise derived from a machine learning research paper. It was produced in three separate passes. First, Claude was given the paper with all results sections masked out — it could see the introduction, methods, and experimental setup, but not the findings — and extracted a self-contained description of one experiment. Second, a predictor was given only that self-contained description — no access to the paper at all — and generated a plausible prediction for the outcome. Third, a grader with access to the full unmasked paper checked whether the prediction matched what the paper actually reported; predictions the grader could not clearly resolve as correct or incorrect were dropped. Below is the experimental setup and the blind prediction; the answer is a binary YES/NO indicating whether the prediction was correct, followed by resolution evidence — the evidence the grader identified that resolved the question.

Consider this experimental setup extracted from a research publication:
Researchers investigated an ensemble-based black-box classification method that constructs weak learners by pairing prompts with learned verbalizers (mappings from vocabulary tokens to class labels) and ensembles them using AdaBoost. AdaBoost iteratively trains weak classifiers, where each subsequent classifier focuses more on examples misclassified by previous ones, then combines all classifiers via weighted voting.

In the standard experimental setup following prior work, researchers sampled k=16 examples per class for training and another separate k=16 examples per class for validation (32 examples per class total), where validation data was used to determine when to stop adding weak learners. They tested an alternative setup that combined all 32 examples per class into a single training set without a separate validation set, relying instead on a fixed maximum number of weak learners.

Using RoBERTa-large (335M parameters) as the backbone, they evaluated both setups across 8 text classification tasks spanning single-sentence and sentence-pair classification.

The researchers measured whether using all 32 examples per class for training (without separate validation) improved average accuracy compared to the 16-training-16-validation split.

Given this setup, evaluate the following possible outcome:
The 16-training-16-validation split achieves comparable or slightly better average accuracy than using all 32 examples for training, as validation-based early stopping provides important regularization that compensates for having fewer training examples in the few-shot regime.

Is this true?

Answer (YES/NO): NO